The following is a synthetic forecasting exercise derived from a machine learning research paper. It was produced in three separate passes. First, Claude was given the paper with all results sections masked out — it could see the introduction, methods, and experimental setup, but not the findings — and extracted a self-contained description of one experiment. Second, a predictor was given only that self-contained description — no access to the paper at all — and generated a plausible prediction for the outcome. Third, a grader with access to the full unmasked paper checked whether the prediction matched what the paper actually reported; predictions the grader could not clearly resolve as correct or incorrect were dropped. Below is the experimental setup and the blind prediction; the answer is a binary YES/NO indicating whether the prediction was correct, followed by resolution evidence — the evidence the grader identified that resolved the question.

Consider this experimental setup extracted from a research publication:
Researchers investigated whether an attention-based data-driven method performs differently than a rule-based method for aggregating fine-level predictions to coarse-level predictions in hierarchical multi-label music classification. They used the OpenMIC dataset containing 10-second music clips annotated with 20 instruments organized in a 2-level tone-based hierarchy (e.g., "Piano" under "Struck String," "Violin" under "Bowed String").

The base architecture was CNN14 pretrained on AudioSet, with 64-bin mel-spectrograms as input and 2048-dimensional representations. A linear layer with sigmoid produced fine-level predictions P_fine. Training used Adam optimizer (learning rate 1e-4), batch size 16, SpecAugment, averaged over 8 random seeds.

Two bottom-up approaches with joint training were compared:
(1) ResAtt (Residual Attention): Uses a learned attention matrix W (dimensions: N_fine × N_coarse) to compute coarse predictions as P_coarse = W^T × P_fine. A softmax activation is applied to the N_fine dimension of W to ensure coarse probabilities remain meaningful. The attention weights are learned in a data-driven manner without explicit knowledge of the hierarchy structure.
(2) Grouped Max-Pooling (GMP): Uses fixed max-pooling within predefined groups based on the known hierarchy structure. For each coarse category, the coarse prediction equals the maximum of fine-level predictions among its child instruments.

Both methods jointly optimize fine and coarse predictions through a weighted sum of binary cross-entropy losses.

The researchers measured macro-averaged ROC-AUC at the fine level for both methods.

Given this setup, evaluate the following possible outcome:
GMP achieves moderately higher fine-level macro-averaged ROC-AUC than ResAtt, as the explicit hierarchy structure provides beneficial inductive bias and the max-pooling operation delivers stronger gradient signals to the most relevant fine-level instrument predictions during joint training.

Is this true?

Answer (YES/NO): NO